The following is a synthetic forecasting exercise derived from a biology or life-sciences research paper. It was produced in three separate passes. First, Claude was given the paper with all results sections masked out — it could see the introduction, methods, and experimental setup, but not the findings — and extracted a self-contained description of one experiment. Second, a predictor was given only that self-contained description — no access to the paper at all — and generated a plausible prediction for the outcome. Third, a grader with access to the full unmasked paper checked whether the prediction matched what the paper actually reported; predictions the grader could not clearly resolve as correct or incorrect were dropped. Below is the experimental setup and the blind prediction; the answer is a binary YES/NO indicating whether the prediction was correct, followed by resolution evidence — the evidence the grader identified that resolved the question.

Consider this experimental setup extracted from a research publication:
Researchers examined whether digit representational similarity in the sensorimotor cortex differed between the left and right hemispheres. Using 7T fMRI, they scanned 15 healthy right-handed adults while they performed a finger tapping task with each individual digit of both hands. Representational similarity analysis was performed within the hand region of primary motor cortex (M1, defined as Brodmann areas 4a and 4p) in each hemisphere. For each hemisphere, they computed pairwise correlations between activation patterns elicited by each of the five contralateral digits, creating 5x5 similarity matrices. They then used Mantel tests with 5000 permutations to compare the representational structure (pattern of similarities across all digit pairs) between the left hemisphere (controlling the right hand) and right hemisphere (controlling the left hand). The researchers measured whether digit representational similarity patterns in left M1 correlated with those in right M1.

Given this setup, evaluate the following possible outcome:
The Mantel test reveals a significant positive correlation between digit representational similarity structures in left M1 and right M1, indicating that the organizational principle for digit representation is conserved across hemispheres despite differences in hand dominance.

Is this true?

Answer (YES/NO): YES